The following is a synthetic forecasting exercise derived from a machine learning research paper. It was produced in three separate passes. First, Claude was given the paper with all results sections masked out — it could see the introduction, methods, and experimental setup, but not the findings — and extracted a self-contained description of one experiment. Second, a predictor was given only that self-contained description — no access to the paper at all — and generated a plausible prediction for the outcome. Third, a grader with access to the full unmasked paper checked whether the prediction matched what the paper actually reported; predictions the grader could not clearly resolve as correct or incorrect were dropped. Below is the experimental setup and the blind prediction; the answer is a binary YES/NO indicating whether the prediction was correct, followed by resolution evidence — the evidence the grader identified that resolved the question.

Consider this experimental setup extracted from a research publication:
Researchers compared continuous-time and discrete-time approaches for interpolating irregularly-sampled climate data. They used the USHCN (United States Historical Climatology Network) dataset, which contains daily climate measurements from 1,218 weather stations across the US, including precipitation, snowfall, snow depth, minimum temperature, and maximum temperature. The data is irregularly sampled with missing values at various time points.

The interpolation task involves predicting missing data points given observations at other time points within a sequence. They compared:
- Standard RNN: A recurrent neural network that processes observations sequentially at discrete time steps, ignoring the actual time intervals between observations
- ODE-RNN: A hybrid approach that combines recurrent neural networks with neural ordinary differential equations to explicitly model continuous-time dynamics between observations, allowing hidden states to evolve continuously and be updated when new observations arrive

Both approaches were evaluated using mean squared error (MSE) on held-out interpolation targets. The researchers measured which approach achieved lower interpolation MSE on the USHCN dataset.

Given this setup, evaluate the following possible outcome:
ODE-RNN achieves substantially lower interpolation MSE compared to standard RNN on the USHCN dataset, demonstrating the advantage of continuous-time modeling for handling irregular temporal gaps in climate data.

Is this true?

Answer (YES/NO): YES